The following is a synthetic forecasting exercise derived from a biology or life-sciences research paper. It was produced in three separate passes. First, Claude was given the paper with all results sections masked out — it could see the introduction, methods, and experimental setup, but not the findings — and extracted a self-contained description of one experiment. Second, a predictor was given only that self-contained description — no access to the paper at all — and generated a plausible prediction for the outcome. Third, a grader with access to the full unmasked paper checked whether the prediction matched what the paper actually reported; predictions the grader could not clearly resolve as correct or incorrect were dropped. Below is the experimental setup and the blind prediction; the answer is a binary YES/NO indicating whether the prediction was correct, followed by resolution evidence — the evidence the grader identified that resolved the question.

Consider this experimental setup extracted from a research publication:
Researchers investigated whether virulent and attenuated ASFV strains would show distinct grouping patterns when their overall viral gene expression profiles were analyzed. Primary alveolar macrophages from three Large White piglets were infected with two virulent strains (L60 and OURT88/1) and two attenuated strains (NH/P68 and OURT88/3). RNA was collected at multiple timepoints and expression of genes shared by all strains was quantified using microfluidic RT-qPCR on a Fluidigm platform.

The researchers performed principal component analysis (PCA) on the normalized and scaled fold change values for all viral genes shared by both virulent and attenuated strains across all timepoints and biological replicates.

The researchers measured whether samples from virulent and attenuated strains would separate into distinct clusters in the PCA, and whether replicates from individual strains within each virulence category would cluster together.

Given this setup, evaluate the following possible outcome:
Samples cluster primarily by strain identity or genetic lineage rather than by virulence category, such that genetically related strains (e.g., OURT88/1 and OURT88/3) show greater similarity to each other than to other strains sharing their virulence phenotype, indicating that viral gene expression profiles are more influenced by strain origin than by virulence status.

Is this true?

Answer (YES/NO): NO